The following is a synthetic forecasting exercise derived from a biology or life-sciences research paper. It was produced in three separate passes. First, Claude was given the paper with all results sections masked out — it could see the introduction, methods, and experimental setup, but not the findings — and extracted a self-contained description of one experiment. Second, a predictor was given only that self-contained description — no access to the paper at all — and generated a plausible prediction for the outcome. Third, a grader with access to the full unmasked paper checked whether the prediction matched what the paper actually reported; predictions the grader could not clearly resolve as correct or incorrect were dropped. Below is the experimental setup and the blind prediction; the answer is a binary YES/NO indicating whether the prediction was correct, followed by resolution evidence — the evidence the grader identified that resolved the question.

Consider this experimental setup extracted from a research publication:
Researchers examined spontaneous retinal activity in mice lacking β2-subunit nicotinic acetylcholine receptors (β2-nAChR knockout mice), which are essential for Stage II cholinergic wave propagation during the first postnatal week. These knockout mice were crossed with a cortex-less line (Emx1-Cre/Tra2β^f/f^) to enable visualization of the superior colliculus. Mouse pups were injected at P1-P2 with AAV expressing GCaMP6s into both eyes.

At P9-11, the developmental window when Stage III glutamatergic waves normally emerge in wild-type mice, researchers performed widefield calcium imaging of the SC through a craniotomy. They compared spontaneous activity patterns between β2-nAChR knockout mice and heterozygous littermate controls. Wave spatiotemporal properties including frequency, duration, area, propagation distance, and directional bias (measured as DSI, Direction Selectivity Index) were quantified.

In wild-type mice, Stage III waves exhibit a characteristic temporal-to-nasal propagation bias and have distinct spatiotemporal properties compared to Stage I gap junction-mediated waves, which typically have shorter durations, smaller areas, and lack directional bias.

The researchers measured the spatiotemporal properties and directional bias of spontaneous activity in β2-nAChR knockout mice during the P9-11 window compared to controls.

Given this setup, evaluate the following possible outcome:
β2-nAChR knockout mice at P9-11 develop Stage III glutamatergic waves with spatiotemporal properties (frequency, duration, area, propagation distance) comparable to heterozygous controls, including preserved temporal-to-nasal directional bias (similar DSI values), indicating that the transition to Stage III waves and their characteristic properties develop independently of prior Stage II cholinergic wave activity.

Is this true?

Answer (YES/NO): NO